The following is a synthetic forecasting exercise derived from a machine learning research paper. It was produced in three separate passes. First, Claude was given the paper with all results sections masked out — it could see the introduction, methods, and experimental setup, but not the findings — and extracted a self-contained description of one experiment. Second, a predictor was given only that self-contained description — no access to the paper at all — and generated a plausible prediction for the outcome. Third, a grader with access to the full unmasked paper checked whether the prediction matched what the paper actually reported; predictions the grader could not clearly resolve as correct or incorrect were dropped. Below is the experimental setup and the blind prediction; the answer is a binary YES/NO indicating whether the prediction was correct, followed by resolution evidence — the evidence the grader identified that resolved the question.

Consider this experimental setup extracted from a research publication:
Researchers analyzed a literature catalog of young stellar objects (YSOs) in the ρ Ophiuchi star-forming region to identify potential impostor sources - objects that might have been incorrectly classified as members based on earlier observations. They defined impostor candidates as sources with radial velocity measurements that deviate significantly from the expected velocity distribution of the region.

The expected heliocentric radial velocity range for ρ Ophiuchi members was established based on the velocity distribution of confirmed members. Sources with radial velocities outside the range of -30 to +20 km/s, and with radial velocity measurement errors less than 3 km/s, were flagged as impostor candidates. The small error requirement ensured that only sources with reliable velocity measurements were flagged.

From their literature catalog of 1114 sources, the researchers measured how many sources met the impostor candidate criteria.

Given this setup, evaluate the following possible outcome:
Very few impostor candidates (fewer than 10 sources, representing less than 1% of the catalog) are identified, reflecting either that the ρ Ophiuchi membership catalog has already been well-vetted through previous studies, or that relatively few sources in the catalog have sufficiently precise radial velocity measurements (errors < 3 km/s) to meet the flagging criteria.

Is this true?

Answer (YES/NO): NO